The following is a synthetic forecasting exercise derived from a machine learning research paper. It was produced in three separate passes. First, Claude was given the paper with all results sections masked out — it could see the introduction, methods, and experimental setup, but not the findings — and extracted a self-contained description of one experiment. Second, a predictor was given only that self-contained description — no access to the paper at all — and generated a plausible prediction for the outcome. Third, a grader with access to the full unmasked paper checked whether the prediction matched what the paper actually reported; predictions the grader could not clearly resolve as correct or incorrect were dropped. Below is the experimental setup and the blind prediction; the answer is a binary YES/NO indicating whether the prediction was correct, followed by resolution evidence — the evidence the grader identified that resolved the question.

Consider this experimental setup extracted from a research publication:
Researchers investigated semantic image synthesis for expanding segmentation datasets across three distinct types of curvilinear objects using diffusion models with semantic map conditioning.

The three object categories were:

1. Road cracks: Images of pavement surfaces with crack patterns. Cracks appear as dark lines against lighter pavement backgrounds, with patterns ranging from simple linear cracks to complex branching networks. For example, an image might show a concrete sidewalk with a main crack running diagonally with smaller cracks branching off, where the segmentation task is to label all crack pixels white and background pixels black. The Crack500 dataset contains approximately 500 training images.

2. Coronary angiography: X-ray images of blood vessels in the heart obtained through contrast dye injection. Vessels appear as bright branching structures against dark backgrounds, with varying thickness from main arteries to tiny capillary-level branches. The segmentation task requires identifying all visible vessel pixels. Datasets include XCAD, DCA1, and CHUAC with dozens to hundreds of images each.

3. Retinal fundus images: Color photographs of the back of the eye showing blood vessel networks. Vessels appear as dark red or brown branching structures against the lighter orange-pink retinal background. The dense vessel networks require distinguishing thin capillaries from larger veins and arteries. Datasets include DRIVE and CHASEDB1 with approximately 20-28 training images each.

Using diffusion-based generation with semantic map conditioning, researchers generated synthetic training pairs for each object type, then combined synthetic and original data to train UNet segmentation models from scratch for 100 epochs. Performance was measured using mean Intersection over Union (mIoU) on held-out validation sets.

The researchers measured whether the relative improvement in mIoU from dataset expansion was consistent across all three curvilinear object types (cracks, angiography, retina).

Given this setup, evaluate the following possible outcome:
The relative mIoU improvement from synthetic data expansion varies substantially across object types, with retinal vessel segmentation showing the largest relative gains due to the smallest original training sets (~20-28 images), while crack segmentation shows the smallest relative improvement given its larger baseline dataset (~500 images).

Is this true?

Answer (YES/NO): NO